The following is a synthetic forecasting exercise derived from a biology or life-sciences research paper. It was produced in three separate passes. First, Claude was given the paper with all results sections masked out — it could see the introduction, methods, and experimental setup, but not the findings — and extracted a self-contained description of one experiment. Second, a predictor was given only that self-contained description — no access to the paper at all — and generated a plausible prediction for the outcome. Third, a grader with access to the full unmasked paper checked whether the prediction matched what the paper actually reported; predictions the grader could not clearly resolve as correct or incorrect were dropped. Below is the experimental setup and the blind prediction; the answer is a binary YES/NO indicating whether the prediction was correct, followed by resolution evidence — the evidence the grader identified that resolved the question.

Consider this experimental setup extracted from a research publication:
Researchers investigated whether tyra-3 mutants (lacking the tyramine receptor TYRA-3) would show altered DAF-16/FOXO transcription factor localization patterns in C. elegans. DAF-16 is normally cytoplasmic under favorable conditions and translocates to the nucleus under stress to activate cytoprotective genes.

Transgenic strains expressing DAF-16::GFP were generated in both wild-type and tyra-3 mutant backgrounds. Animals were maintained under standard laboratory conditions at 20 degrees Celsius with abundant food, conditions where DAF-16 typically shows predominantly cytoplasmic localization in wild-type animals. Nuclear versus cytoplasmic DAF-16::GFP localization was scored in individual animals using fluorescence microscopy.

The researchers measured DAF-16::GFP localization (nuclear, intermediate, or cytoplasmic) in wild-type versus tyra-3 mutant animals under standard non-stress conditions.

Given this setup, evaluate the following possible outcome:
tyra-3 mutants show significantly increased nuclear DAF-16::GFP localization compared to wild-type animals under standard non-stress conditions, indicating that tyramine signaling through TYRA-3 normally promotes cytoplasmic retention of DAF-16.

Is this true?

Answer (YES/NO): NO